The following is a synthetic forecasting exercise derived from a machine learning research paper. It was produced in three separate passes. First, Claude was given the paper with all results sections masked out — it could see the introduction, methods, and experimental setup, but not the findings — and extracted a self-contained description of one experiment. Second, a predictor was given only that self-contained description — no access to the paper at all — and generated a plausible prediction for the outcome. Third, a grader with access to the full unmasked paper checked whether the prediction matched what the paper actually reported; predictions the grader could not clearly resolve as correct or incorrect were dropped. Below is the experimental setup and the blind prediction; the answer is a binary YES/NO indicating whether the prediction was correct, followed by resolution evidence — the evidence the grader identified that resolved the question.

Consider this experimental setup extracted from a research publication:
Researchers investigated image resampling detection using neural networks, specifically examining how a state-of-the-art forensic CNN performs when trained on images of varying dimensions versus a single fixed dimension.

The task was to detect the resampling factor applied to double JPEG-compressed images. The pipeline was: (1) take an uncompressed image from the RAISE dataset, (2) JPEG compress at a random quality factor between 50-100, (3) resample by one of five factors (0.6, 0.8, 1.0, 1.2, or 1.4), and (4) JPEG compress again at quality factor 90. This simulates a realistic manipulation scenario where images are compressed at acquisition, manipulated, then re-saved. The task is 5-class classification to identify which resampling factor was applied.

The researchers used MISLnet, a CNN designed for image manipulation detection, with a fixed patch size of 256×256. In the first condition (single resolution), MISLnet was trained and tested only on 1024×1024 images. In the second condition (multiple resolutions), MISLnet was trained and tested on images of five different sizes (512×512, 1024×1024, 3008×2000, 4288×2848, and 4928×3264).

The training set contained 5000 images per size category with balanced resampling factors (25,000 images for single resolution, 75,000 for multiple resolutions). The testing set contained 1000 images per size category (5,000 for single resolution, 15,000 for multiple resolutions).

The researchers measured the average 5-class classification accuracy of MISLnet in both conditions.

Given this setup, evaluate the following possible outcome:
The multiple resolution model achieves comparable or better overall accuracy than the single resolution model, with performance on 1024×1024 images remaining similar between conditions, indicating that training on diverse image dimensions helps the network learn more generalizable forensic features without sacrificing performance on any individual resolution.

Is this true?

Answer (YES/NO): NO